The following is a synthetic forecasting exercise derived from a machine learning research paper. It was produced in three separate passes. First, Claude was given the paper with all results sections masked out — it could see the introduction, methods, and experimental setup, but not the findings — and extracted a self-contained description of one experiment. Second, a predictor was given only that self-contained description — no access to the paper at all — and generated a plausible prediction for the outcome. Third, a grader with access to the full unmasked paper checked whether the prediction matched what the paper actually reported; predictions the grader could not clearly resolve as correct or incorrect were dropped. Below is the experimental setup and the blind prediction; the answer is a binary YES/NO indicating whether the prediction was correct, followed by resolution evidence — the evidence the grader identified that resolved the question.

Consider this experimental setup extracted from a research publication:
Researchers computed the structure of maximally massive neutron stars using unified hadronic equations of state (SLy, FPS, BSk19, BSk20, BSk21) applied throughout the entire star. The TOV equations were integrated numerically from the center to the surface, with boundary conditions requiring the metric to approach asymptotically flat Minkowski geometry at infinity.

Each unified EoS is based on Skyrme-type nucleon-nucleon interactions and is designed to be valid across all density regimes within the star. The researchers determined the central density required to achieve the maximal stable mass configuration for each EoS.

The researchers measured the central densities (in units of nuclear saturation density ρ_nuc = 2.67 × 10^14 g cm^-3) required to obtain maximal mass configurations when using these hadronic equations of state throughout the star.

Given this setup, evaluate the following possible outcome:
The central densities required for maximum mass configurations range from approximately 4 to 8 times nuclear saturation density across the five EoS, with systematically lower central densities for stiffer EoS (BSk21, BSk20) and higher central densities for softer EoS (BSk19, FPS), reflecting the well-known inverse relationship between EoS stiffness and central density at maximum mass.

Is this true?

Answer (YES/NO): NO